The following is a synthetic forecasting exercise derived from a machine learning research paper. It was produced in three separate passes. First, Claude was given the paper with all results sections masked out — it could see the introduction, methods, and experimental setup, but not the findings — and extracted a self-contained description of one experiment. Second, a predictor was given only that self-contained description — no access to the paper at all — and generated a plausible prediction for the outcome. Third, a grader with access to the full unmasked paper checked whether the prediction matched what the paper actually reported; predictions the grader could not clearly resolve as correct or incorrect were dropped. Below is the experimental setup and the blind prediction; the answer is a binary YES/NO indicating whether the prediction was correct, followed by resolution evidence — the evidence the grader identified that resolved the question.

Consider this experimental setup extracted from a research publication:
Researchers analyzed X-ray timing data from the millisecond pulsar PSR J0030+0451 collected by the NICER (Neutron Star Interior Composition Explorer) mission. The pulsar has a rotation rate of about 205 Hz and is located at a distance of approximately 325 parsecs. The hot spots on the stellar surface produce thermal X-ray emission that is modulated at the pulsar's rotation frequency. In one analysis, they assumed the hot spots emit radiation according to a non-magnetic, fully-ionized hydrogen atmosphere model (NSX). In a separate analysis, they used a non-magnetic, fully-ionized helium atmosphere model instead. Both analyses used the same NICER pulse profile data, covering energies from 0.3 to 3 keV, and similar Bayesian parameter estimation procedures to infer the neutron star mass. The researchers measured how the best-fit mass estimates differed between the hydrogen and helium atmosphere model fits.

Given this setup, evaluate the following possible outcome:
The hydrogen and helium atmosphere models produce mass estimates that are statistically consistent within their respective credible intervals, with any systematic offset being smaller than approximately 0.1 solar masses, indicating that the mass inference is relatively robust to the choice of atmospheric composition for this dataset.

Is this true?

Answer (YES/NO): NO